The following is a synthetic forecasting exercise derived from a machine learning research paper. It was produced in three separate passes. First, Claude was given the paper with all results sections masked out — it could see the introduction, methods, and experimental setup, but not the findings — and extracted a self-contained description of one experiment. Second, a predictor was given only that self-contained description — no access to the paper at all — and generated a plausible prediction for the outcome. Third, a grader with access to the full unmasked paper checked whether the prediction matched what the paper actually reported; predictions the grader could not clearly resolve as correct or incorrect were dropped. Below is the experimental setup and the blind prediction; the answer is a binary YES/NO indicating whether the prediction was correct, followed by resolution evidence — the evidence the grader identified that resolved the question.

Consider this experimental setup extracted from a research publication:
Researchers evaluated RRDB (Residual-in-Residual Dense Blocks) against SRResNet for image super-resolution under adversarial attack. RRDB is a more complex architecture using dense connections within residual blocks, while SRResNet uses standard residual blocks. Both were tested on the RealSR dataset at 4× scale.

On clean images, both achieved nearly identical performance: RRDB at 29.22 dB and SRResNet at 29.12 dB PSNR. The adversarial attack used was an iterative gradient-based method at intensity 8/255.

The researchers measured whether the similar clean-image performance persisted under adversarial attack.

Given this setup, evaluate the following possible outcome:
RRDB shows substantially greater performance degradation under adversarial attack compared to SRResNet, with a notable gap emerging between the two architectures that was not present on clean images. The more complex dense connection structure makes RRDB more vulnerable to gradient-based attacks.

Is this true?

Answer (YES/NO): NO